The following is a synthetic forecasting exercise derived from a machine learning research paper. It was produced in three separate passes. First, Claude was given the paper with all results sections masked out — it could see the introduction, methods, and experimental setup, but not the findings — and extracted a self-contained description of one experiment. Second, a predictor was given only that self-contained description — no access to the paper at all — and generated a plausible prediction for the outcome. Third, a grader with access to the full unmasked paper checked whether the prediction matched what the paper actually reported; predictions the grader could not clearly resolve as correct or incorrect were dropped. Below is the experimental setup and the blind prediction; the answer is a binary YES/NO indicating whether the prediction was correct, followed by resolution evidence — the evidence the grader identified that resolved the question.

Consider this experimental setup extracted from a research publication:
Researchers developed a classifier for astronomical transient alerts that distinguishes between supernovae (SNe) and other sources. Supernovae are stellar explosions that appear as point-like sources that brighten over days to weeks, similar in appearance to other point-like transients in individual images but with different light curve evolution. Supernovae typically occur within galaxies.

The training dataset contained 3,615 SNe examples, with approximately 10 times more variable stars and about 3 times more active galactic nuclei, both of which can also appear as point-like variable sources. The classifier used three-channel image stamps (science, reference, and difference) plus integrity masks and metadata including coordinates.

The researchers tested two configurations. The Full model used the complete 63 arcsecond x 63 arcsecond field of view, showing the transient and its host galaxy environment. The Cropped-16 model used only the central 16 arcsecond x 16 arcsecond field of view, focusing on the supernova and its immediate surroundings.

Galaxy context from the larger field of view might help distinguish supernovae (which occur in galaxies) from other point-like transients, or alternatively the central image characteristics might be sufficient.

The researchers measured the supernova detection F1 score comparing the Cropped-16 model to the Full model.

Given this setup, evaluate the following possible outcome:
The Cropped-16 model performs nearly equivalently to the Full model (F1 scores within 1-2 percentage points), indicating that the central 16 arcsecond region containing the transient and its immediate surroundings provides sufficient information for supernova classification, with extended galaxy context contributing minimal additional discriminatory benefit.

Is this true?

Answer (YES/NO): NO